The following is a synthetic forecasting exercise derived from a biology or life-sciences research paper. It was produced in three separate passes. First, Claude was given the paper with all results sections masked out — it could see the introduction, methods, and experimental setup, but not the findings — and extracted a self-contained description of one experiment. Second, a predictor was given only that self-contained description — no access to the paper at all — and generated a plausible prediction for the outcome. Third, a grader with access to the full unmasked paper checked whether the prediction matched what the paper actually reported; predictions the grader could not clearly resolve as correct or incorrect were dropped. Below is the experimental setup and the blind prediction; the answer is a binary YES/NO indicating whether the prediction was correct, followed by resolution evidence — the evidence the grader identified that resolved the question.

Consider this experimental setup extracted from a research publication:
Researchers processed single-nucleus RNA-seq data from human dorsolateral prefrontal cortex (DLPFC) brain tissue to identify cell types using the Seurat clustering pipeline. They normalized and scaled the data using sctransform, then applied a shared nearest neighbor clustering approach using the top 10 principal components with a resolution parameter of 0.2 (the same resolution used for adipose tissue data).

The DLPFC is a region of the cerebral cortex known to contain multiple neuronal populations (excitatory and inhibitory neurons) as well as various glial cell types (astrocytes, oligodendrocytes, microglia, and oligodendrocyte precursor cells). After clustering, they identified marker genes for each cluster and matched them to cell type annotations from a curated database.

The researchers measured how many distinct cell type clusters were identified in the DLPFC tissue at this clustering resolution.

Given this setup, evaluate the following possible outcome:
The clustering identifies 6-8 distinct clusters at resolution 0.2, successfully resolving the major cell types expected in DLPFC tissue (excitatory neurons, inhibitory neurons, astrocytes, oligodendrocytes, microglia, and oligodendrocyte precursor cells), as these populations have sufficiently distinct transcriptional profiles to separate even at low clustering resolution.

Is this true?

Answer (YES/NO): NO